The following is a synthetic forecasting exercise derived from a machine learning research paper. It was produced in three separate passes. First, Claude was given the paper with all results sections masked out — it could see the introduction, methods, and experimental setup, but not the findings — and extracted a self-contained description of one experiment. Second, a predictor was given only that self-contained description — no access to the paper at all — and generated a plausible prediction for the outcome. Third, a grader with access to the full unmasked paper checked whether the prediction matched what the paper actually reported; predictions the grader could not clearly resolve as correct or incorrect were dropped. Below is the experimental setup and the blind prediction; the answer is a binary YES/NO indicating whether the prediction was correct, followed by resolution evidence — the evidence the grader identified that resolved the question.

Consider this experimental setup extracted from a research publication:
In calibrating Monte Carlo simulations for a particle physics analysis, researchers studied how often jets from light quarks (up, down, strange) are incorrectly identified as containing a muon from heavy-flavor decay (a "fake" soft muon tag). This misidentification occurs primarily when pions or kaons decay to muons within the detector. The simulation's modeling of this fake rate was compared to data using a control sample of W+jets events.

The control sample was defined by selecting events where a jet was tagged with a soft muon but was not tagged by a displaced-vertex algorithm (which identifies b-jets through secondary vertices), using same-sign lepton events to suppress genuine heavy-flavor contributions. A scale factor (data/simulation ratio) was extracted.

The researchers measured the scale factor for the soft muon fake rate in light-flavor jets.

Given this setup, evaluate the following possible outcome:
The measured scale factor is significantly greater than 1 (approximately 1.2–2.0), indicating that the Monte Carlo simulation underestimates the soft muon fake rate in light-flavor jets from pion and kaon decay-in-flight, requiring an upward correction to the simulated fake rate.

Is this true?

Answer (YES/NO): NO